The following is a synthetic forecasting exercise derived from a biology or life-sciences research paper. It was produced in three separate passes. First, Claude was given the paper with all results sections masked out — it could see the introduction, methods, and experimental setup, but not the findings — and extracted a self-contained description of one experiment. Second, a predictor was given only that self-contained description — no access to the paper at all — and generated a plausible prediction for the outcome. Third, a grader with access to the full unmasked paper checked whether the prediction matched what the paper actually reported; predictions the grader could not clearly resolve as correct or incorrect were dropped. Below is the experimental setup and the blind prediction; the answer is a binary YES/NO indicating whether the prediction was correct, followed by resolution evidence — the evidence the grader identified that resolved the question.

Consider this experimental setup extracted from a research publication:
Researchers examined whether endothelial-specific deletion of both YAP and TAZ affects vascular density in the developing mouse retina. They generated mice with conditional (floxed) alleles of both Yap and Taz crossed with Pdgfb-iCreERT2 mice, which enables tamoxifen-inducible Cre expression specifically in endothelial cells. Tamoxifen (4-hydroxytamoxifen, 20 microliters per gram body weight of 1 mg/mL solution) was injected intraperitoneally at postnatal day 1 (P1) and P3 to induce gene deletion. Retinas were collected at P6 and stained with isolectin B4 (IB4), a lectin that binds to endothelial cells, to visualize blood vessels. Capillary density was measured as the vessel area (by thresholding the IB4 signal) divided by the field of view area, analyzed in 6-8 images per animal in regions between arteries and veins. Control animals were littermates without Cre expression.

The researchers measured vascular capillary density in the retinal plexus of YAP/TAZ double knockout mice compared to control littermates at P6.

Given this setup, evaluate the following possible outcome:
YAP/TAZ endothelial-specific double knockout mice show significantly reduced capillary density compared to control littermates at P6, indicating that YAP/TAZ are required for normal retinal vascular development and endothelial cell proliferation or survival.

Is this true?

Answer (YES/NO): YES